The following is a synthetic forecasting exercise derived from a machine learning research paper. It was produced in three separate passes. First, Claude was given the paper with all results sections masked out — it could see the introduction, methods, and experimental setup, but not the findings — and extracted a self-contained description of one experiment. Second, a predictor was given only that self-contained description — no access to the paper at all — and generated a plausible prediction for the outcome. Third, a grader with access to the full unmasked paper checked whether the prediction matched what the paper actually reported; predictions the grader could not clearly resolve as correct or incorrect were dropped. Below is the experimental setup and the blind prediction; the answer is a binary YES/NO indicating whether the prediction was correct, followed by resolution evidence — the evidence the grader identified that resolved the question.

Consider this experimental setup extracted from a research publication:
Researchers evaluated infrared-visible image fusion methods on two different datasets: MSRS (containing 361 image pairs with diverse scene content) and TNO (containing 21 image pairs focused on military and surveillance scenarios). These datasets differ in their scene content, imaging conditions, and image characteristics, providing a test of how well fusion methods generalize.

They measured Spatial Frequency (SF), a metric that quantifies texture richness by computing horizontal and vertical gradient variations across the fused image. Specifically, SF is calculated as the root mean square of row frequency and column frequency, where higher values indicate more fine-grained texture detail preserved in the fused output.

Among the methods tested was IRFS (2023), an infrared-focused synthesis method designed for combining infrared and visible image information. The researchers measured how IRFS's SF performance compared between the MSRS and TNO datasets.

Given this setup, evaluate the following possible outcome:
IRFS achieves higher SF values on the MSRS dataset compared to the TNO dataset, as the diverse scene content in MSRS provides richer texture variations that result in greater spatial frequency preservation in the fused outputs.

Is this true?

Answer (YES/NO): YES